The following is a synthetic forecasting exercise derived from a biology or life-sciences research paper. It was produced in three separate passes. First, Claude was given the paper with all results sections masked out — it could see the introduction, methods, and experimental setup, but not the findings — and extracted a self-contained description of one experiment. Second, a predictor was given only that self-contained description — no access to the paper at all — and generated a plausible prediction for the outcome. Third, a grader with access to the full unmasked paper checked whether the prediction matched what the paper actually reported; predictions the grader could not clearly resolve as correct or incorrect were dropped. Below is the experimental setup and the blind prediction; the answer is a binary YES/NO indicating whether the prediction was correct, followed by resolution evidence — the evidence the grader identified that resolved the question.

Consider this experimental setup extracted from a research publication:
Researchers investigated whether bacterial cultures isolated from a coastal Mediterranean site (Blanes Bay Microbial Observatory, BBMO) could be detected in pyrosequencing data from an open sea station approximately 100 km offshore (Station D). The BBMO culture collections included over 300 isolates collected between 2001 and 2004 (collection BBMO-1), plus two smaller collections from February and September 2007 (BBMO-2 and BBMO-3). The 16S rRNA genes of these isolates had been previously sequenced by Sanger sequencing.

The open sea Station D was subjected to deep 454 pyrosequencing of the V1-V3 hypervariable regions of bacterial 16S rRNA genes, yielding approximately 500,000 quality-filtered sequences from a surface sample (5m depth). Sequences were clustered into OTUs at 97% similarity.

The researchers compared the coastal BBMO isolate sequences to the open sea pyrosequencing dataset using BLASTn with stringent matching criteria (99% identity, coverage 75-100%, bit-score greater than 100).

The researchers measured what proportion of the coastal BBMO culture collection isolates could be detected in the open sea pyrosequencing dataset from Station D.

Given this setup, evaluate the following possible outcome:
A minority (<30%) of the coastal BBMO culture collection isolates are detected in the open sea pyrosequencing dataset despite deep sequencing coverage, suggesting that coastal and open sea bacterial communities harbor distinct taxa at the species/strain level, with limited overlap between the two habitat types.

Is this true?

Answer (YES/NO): YES